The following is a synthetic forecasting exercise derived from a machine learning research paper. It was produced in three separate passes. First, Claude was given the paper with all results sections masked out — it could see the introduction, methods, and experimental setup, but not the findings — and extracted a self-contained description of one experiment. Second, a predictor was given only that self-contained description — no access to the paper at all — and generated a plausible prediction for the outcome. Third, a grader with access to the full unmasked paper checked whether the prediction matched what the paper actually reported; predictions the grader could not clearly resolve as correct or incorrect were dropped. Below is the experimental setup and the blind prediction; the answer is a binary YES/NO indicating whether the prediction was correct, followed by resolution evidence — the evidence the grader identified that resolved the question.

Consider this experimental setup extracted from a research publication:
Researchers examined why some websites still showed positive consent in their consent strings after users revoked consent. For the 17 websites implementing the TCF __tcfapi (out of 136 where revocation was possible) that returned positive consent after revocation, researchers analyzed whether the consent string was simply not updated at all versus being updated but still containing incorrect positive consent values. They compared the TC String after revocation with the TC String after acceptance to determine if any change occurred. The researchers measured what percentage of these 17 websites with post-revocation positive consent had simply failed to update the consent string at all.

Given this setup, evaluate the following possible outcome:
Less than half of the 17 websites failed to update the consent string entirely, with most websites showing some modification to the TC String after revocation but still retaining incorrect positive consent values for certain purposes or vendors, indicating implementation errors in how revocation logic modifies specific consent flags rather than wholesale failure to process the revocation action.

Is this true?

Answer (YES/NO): NO